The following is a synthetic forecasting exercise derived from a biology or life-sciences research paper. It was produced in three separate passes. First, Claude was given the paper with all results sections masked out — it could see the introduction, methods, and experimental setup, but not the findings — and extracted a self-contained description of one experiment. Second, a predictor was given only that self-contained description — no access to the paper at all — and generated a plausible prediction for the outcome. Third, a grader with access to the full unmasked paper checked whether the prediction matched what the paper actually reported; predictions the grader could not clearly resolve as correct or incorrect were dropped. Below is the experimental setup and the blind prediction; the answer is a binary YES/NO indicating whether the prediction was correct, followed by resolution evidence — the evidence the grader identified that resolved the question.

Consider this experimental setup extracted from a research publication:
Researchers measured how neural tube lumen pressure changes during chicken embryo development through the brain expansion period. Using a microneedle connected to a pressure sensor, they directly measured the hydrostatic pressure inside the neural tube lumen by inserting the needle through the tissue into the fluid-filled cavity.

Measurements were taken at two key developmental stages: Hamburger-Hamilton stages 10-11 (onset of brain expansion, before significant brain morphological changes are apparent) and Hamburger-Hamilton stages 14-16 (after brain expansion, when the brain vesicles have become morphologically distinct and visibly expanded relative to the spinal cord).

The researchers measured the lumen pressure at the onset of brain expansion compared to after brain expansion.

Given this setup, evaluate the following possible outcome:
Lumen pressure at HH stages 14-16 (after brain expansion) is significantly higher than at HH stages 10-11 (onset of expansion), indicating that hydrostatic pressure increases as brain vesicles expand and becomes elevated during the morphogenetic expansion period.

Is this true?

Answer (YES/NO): YES